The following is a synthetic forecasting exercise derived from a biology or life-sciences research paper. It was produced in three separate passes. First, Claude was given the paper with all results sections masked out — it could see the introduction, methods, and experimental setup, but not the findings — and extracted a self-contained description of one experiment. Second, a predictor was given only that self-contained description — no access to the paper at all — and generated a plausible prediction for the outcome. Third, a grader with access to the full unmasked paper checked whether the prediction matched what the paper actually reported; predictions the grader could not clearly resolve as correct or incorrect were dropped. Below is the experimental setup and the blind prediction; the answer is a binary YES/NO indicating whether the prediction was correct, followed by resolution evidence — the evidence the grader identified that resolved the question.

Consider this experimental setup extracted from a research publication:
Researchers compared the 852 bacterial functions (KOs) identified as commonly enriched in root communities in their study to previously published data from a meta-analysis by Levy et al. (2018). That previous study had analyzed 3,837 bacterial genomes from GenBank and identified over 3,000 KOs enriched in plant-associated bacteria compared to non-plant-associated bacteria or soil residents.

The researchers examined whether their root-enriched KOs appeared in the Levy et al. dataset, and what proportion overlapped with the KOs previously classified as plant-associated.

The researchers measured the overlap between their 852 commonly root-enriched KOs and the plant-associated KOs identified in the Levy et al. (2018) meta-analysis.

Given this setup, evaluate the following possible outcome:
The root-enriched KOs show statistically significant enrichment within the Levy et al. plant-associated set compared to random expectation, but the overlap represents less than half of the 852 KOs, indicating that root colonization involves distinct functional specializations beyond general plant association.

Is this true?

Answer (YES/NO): NO